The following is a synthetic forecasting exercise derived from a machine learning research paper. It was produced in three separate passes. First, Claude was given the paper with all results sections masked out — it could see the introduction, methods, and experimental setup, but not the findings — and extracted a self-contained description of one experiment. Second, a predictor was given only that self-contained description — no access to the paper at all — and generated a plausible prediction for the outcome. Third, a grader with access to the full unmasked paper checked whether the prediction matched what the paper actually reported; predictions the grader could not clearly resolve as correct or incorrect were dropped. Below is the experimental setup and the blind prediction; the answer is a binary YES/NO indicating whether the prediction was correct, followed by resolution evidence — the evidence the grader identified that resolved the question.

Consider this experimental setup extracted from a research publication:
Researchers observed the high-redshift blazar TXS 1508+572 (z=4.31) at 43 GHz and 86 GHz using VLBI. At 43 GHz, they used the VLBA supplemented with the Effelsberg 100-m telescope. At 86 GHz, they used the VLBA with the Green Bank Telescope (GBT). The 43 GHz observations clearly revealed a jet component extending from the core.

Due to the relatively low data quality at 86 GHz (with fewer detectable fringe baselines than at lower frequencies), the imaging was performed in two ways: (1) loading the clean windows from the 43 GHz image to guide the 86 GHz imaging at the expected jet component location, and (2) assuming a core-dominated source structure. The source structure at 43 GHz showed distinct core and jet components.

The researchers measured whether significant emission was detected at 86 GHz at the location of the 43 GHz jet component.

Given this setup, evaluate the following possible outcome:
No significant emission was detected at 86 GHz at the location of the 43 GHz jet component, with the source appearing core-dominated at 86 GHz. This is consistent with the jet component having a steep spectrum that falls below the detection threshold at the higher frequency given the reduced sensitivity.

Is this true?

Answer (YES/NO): YES